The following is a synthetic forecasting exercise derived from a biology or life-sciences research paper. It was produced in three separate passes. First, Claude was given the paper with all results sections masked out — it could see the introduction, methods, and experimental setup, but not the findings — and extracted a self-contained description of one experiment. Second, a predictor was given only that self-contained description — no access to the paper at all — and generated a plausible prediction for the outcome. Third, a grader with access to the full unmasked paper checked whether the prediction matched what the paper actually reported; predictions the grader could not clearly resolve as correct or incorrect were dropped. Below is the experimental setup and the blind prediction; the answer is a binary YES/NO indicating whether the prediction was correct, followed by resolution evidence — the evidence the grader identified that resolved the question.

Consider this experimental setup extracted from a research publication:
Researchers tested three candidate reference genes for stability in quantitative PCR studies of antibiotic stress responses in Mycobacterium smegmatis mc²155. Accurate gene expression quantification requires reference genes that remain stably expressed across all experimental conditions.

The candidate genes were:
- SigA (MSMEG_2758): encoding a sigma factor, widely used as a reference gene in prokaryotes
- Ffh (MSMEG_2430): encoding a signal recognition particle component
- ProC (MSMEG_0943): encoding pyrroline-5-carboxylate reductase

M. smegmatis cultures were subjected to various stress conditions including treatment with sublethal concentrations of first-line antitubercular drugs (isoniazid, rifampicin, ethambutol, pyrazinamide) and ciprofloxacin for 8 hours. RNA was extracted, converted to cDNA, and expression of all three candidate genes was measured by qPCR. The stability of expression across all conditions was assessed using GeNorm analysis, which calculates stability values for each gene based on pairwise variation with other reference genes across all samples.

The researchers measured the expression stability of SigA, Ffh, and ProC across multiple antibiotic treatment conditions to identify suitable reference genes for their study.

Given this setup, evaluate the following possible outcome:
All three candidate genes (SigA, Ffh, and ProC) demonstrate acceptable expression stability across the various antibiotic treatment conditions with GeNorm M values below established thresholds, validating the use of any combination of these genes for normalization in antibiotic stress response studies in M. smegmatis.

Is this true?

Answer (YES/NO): NO